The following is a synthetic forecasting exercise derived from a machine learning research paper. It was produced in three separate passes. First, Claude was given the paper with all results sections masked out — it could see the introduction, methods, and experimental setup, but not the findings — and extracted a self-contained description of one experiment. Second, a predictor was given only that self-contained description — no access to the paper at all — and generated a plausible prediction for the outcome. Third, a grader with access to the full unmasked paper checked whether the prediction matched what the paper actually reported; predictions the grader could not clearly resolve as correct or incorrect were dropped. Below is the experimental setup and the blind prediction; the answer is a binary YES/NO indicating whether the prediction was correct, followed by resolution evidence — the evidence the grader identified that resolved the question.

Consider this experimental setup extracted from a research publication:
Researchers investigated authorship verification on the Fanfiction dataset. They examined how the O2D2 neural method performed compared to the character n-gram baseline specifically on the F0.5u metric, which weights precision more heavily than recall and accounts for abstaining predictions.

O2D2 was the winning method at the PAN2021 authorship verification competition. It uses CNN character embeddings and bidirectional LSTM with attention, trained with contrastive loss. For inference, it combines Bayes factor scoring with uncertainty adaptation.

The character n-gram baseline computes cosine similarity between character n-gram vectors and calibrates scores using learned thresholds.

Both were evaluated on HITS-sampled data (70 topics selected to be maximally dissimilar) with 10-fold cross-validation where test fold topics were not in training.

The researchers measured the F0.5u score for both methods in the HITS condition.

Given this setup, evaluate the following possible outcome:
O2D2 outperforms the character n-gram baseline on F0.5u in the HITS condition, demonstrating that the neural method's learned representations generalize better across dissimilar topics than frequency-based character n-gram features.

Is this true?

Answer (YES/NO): NO